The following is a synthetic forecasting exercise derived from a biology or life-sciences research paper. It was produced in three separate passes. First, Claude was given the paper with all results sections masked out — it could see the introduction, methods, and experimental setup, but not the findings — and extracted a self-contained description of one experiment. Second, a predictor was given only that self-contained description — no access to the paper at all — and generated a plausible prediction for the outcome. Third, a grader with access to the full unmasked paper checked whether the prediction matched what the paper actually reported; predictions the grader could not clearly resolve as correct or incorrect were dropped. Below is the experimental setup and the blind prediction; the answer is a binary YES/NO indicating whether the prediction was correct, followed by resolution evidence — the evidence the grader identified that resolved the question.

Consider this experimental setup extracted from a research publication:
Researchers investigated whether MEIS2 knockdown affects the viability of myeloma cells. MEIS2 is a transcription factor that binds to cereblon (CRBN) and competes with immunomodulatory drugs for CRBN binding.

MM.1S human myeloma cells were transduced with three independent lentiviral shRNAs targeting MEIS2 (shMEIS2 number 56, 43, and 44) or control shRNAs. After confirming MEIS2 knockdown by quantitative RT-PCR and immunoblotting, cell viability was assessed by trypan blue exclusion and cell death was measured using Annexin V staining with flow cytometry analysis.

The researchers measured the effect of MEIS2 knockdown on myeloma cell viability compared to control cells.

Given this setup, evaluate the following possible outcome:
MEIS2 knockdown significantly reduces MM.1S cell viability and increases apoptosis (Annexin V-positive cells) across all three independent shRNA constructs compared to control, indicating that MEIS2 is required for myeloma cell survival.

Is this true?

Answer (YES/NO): YES